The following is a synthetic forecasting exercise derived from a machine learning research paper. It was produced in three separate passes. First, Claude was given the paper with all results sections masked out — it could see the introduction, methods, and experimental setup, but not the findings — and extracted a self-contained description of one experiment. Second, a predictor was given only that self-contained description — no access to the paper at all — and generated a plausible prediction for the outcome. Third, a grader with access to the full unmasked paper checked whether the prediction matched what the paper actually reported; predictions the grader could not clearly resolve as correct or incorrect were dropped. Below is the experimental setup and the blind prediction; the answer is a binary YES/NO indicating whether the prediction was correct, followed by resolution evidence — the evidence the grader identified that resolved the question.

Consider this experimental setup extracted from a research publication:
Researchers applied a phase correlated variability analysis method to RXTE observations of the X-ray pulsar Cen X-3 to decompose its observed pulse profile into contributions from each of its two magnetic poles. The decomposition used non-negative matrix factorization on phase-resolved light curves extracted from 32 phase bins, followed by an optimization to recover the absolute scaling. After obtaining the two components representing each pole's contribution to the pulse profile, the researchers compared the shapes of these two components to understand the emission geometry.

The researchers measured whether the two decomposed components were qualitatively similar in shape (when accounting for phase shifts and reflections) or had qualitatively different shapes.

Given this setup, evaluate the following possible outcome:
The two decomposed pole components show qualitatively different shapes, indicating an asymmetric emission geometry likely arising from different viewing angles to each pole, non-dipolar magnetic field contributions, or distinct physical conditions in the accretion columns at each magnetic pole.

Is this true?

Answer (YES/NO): NO